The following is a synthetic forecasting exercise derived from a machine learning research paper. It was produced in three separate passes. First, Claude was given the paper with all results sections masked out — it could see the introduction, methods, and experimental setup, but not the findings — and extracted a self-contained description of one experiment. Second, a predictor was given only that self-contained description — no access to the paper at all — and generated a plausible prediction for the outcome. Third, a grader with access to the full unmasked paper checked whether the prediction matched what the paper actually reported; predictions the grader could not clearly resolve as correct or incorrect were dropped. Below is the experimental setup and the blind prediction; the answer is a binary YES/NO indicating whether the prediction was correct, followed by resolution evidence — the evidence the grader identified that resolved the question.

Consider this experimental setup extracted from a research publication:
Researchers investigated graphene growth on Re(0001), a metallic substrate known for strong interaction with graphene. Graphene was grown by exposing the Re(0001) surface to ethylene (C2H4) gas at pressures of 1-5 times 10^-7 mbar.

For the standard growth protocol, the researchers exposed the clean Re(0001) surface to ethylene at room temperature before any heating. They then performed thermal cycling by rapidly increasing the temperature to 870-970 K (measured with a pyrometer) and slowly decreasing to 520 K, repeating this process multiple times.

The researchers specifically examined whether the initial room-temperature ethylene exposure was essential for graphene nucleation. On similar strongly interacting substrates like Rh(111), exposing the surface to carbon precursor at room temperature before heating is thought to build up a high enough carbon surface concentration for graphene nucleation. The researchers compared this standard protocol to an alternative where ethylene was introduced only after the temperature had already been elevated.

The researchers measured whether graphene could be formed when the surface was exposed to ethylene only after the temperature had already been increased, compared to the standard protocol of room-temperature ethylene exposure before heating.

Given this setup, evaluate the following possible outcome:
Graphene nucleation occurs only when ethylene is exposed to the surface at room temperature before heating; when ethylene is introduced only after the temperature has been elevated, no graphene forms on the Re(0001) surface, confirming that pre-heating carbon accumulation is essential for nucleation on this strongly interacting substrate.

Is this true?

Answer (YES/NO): YES